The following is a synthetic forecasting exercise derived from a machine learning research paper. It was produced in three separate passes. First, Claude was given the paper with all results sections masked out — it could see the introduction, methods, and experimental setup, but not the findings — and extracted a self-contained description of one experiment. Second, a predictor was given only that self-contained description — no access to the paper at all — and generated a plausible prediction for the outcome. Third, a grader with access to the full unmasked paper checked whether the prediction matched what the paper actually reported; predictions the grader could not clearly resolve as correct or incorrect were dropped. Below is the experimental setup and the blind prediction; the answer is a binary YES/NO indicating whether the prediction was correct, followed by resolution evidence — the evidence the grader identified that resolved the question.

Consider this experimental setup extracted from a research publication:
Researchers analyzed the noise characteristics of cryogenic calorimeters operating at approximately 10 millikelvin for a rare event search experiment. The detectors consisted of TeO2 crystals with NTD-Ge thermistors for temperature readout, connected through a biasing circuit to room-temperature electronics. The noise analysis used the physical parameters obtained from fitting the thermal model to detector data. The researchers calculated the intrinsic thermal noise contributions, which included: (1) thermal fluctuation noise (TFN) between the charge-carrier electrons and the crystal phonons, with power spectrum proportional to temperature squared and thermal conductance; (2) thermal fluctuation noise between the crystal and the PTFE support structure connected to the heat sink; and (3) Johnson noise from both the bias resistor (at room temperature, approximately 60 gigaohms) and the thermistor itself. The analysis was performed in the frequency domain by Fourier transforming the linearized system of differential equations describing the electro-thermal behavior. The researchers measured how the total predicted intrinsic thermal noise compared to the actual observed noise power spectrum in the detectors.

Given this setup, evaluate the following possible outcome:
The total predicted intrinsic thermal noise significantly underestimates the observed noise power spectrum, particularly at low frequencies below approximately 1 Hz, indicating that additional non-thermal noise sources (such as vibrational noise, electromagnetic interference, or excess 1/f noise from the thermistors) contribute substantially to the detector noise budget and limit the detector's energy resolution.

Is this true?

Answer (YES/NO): NO